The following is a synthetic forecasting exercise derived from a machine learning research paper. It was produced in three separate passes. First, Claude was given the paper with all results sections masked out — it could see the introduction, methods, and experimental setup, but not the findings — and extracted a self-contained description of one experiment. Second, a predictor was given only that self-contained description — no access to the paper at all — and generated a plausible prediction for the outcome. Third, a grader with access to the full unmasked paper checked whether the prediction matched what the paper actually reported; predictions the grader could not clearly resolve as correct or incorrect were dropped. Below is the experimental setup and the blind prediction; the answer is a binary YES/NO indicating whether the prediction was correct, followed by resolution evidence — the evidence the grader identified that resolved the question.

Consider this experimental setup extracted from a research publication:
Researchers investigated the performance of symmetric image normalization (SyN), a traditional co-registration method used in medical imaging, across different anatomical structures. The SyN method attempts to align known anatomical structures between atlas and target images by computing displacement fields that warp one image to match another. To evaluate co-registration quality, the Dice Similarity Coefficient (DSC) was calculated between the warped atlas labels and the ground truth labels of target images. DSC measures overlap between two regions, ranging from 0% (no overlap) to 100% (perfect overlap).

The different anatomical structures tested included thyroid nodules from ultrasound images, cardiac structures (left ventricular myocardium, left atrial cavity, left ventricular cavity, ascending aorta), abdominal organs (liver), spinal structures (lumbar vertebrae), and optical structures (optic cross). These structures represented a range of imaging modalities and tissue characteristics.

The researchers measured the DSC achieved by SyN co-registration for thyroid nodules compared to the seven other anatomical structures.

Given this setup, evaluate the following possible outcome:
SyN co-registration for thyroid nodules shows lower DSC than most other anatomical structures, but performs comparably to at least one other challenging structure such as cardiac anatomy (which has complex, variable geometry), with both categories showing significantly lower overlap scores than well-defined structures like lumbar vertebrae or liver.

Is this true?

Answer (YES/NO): NO